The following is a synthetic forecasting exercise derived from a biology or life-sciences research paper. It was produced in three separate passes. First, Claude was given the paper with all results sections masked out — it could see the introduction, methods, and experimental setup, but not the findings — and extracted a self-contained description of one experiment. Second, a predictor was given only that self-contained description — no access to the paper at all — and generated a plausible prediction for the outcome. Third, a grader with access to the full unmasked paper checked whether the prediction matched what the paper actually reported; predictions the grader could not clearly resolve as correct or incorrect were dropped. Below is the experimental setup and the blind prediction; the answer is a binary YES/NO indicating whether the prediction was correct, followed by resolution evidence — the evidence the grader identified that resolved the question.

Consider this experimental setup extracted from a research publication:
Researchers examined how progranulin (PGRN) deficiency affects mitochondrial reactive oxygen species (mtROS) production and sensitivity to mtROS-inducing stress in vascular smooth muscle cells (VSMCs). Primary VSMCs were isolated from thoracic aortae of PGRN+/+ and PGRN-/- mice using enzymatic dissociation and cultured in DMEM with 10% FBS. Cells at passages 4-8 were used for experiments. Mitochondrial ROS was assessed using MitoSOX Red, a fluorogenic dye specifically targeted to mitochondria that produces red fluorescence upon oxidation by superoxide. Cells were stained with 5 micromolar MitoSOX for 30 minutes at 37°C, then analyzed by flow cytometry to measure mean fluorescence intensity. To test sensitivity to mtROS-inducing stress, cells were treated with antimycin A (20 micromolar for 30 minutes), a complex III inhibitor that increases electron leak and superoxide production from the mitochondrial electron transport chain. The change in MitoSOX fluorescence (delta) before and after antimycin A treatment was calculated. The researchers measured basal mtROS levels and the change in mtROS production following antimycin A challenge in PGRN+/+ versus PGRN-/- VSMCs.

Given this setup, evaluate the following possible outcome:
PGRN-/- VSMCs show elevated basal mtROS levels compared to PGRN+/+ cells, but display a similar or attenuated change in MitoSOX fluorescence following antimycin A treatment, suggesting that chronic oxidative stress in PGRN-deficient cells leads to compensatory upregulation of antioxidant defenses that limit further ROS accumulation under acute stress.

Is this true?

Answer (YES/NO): NO